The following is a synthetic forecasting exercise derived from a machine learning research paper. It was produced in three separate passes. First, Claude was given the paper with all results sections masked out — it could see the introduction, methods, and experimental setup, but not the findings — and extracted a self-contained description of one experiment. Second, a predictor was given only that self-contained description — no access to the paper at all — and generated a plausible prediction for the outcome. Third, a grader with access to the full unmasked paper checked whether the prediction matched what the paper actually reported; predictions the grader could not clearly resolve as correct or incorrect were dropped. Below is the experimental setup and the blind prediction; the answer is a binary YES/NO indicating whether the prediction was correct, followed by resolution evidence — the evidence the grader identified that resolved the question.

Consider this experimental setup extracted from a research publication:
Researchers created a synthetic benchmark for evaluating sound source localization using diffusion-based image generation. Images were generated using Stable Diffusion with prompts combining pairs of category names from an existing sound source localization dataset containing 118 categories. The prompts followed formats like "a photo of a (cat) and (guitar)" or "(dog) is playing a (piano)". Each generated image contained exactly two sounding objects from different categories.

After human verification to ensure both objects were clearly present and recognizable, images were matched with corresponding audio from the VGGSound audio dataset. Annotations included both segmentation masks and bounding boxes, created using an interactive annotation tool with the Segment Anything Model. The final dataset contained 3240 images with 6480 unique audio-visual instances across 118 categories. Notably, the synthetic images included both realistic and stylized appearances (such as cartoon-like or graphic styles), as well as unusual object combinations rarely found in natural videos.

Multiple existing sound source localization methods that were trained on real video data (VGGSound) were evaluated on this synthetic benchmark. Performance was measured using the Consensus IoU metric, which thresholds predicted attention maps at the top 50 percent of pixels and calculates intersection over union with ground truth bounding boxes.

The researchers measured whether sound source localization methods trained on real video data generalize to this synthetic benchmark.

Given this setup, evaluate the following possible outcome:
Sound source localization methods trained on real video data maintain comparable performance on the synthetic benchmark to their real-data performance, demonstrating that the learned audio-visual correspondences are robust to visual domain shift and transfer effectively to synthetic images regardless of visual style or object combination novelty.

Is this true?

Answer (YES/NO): NO